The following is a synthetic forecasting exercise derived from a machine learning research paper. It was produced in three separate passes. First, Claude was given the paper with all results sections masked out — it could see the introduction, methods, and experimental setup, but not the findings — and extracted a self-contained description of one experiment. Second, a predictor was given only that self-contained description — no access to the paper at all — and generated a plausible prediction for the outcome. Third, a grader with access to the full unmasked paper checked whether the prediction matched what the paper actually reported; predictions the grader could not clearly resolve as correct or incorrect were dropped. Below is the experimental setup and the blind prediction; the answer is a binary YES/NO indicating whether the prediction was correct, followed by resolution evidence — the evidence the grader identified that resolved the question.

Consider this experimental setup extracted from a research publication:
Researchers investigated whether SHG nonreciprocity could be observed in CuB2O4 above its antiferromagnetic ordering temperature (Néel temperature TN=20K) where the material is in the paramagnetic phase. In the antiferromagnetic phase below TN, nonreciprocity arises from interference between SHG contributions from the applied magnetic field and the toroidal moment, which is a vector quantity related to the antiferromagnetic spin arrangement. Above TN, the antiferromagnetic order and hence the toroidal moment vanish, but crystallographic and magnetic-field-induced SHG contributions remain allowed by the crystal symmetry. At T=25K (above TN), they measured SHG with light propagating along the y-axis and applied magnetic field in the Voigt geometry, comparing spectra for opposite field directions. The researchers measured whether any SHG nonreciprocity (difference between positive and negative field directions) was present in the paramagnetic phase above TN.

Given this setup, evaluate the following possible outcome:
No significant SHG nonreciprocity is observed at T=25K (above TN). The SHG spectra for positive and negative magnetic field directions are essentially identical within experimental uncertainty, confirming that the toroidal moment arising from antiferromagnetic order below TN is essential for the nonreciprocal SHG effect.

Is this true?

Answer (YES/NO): NO